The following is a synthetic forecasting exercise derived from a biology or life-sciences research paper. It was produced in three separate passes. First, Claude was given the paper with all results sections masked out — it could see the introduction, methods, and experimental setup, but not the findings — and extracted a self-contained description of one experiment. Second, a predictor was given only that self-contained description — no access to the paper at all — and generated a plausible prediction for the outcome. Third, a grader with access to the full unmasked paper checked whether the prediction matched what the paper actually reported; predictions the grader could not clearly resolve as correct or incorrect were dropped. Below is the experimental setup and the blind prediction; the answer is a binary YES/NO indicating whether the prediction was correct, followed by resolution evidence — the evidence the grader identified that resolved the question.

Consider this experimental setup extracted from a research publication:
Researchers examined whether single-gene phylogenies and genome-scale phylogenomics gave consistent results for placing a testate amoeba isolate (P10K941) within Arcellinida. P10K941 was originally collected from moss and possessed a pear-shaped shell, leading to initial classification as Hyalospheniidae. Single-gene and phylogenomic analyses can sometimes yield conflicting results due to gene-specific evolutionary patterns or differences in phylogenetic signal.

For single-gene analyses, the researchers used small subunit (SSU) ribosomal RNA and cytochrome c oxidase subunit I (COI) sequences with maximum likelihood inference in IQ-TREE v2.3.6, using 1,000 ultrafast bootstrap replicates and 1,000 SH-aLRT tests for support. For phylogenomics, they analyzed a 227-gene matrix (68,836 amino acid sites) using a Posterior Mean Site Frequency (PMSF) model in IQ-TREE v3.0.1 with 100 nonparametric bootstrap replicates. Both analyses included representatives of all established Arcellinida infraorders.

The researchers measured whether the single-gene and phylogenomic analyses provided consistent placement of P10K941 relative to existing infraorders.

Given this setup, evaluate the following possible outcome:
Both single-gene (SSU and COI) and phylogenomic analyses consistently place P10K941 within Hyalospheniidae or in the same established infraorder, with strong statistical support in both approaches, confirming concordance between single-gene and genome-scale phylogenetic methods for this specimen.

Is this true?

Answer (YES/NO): NO